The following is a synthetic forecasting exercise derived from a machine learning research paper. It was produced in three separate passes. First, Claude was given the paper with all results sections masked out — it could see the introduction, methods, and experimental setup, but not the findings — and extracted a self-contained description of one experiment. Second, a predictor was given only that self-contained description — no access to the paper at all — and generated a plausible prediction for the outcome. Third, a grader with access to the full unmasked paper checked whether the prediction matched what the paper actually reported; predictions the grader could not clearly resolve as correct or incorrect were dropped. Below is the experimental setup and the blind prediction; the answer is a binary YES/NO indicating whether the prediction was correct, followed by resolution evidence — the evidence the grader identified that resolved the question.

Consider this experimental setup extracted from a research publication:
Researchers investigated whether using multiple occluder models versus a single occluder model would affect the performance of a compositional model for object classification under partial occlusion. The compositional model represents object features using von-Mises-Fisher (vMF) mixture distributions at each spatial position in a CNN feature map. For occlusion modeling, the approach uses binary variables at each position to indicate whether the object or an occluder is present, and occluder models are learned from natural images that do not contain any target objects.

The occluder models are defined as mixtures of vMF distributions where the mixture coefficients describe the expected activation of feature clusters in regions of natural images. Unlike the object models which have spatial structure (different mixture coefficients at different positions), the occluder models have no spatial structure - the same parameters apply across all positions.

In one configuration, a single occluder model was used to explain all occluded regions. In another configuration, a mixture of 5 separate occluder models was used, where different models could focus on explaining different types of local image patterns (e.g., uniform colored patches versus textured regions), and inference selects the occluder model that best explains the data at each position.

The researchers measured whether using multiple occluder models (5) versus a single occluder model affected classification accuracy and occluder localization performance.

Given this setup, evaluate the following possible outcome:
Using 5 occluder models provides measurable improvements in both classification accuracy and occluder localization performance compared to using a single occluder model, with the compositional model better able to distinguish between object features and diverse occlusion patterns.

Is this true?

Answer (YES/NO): YES